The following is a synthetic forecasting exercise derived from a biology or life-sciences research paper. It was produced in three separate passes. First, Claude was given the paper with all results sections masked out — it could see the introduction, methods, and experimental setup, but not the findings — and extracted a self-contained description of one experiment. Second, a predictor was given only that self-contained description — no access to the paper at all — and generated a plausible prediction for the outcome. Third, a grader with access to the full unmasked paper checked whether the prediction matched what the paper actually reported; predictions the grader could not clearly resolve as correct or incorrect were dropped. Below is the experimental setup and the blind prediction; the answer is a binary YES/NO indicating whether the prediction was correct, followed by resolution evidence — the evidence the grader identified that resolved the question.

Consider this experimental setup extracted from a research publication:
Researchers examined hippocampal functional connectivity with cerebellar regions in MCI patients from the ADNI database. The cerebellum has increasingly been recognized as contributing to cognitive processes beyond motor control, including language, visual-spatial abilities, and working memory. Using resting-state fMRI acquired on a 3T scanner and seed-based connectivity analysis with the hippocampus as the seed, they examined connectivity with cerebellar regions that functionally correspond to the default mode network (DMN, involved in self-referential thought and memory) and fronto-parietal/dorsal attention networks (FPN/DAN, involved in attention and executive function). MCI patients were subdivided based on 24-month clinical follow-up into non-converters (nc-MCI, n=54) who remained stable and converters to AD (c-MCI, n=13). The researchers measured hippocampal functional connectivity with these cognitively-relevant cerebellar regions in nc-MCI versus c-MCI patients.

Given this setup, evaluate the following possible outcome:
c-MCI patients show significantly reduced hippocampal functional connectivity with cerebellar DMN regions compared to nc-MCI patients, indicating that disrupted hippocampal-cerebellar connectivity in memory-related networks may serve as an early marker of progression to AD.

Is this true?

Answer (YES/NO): YES